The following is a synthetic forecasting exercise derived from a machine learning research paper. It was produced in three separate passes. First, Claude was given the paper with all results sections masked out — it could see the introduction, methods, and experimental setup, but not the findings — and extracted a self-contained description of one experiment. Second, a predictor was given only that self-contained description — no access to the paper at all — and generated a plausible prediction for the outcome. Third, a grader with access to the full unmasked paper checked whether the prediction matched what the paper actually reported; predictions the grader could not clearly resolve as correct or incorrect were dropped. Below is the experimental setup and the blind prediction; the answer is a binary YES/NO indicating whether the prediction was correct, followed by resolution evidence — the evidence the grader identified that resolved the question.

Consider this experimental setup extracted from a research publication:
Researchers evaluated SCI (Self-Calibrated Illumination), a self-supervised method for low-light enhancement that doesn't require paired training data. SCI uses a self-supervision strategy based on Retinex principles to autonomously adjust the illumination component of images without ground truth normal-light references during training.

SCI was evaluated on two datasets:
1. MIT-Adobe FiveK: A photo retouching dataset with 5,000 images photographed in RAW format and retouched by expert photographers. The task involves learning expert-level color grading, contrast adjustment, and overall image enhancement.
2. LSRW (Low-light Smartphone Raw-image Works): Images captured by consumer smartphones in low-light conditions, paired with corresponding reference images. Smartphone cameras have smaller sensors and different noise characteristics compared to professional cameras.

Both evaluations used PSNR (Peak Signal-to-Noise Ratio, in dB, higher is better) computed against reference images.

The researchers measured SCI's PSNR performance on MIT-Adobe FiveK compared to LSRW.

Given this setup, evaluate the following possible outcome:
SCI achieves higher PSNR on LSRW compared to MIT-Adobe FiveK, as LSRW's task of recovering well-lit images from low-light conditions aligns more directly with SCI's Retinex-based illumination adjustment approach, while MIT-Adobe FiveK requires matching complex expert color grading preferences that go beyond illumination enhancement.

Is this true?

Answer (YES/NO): NO